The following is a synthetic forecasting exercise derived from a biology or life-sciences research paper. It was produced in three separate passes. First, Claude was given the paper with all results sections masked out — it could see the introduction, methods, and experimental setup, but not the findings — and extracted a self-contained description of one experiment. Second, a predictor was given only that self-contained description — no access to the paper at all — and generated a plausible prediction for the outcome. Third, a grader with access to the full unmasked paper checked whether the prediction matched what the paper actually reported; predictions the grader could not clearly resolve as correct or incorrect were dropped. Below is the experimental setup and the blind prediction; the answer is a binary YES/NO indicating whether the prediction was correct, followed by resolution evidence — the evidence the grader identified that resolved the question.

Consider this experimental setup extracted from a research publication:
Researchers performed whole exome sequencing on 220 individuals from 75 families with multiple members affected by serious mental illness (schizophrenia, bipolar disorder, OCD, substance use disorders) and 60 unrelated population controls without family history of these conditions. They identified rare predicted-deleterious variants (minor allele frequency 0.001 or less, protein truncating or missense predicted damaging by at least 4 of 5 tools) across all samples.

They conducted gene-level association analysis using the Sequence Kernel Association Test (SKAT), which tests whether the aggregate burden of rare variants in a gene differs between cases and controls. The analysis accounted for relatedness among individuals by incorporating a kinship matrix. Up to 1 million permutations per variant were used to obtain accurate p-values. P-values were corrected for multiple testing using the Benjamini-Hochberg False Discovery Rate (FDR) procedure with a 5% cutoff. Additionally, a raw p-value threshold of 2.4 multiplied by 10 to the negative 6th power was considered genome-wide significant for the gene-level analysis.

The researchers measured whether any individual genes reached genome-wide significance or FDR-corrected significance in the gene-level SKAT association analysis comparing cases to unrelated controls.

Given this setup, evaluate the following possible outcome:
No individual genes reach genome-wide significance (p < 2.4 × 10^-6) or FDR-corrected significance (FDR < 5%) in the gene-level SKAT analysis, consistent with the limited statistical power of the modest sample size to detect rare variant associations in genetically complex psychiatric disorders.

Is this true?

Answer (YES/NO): NO